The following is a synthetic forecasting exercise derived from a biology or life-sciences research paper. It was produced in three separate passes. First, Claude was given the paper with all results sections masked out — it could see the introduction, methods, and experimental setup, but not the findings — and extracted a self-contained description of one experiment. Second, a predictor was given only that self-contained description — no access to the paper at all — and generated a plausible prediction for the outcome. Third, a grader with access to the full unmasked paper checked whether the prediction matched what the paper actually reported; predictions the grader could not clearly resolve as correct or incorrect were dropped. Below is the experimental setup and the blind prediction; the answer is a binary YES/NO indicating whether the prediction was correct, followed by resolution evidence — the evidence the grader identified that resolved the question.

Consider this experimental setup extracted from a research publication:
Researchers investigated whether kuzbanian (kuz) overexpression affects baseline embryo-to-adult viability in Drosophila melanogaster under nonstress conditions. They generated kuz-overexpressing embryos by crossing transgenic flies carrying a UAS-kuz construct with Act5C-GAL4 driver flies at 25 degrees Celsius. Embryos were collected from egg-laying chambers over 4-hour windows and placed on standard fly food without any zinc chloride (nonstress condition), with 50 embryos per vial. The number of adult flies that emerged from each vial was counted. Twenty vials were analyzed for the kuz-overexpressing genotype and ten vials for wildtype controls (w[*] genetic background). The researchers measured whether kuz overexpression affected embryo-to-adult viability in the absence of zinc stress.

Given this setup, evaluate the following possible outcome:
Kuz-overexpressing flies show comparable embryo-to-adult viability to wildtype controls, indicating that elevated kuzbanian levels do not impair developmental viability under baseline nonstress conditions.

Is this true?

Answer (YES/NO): YES